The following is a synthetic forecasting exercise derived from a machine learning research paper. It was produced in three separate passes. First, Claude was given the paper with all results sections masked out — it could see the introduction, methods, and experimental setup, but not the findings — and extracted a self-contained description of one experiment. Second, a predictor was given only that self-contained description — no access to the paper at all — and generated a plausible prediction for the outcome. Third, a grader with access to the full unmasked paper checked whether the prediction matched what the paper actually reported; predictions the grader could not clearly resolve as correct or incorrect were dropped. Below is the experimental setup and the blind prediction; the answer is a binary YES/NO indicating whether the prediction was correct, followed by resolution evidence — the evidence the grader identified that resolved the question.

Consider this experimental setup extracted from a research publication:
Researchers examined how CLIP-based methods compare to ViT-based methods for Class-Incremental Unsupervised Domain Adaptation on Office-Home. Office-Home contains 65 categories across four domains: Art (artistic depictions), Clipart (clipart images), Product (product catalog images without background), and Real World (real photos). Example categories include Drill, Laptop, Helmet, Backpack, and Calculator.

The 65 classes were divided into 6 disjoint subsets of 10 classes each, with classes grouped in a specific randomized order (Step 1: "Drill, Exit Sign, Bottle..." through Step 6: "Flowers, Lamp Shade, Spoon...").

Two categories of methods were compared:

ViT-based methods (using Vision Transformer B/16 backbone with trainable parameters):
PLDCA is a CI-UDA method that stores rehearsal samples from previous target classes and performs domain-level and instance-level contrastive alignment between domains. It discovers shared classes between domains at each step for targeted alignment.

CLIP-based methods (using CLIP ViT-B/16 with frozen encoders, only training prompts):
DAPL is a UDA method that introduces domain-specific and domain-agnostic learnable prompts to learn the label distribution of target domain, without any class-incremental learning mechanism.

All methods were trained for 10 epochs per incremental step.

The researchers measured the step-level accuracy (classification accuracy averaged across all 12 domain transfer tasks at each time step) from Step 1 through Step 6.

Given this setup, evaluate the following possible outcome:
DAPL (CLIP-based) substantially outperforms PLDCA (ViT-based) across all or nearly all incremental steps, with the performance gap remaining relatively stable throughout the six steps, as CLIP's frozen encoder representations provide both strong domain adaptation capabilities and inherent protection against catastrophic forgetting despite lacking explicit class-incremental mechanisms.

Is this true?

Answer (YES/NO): NO